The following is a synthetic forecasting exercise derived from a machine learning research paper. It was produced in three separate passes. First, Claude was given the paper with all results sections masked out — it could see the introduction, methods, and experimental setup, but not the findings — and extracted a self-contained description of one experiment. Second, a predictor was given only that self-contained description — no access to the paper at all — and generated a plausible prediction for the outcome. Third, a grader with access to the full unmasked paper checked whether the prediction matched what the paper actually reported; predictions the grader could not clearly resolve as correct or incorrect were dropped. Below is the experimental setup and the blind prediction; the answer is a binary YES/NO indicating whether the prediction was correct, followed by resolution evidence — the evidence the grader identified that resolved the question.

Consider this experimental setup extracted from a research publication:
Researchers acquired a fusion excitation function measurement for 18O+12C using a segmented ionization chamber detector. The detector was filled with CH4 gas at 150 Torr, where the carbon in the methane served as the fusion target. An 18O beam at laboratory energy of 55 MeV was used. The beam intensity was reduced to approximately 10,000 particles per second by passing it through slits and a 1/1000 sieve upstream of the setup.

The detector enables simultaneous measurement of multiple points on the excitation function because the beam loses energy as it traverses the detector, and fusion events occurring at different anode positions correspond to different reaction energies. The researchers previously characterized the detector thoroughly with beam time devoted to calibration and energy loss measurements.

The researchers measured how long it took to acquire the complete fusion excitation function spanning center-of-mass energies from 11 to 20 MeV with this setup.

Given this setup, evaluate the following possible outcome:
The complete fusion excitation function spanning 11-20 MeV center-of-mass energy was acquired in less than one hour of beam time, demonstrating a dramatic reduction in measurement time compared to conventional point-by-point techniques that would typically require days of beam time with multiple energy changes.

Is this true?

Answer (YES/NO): NO